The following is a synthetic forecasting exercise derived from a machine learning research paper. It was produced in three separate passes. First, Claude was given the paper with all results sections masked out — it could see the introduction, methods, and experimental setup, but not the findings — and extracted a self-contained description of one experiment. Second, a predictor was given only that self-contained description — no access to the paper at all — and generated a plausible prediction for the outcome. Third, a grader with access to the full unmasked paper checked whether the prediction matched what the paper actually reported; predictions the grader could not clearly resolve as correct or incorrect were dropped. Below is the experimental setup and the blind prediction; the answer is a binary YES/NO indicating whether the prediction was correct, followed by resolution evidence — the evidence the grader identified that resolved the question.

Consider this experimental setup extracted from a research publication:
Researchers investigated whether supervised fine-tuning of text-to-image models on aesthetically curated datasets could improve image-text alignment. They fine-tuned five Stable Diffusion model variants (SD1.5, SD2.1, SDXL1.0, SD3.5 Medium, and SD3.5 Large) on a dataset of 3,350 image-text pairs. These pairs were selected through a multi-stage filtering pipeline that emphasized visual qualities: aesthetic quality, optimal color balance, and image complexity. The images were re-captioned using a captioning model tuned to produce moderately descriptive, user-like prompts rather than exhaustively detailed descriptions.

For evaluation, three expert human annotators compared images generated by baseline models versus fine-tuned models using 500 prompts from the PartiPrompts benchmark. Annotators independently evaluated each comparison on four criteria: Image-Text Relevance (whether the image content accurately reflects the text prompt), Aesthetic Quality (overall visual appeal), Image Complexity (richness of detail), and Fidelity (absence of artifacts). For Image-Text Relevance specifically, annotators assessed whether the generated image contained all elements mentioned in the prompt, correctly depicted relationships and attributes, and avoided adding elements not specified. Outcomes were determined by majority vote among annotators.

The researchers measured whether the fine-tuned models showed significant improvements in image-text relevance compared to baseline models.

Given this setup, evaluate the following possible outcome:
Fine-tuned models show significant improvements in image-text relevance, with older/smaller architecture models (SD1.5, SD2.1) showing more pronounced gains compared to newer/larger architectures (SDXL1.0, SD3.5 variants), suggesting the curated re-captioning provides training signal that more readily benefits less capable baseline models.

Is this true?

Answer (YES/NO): NO